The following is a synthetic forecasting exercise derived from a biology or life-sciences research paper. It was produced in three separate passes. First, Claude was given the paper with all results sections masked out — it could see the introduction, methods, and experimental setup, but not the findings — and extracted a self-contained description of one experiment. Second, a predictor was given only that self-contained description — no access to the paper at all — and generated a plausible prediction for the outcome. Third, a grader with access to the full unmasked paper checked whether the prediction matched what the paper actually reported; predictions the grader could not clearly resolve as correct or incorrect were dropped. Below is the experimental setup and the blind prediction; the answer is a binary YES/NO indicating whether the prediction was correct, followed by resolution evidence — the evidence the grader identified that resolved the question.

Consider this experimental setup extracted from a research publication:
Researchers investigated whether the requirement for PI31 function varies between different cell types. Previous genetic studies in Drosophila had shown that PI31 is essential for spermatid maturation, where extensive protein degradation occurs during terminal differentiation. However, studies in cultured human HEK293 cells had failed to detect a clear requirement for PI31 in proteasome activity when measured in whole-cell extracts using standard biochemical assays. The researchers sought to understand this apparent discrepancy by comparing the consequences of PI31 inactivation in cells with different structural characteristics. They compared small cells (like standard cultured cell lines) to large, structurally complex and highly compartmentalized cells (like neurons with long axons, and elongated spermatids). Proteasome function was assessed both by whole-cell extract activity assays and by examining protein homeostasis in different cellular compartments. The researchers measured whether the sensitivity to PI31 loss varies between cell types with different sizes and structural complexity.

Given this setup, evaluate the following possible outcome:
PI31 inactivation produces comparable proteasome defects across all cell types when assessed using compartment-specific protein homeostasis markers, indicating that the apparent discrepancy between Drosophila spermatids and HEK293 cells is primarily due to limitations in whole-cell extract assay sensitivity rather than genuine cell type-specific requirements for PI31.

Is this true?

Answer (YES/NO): NO